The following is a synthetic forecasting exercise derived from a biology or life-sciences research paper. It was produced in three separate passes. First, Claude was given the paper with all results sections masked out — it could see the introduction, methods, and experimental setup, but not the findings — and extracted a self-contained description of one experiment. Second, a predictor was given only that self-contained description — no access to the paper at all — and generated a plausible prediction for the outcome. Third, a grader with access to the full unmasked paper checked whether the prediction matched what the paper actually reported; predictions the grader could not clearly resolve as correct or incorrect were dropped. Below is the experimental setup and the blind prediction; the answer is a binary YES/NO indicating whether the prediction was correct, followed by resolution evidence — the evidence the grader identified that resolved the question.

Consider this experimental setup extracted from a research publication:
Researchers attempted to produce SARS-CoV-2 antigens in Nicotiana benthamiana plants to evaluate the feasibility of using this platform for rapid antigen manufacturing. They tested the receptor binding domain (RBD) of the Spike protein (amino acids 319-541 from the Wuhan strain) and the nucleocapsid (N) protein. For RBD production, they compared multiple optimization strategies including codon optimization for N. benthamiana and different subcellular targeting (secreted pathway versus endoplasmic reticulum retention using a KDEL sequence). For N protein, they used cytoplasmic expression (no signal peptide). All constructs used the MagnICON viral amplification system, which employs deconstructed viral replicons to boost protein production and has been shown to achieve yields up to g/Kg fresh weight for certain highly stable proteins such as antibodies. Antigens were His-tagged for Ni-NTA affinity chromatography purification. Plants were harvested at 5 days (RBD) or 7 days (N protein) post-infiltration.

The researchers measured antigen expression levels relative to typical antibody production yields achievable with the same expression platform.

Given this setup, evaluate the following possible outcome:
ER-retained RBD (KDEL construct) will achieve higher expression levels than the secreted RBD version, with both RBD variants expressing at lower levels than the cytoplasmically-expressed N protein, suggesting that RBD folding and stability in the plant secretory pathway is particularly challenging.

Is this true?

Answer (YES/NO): NO